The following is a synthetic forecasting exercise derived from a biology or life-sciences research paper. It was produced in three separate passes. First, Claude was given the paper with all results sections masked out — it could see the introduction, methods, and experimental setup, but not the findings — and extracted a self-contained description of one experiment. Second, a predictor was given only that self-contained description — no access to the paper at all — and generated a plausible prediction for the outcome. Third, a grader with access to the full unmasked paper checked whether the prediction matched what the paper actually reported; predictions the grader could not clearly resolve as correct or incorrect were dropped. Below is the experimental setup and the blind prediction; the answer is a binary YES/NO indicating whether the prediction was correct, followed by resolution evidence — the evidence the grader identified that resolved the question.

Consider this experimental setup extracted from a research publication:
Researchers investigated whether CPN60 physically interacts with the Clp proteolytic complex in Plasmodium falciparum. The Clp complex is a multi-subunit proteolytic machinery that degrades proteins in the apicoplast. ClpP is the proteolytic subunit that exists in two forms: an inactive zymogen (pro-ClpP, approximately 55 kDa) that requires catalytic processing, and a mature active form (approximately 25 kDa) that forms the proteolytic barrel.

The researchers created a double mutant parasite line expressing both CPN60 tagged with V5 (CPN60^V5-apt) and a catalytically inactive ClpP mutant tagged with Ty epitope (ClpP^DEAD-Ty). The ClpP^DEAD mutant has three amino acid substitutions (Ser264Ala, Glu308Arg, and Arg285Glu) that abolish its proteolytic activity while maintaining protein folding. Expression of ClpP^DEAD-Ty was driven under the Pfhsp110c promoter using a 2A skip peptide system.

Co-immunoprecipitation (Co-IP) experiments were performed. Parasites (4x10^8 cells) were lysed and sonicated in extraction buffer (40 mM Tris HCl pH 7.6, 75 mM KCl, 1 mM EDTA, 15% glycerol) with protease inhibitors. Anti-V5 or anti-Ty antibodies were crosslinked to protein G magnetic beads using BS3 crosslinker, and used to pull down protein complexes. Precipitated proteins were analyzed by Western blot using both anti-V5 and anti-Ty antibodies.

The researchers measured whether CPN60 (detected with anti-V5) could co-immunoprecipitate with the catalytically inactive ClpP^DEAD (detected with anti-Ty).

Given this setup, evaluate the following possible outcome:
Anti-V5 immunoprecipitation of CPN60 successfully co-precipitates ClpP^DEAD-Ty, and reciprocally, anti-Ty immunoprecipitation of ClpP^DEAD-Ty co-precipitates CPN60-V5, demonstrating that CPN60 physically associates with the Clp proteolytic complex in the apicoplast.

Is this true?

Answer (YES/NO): YES